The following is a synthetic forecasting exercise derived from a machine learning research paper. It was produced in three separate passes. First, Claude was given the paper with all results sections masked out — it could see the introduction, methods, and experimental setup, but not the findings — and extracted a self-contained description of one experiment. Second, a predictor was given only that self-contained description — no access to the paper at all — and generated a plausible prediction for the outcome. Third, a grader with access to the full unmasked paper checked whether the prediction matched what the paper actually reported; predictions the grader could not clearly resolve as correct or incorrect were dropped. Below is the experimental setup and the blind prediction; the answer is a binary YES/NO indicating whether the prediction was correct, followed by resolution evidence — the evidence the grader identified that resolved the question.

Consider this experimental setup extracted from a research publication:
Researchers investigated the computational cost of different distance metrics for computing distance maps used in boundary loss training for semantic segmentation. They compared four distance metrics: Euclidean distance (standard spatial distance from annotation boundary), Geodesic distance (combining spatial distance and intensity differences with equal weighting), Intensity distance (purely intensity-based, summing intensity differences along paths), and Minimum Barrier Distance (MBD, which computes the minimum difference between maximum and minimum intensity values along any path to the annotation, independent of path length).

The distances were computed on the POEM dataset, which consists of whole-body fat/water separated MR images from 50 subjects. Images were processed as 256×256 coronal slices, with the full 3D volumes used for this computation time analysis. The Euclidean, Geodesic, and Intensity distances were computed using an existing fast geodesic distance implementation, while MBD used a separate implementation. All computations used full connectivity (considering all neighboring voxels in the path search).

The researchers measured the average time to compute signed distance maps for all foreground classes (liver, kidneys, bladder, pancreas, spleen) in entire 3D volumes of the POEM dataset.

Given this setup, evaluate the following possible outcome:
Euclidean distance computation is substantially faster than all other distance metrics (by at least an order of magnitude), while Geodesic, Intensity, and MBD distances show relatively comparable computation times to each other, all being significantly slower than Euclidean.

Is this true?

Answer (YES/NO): NO